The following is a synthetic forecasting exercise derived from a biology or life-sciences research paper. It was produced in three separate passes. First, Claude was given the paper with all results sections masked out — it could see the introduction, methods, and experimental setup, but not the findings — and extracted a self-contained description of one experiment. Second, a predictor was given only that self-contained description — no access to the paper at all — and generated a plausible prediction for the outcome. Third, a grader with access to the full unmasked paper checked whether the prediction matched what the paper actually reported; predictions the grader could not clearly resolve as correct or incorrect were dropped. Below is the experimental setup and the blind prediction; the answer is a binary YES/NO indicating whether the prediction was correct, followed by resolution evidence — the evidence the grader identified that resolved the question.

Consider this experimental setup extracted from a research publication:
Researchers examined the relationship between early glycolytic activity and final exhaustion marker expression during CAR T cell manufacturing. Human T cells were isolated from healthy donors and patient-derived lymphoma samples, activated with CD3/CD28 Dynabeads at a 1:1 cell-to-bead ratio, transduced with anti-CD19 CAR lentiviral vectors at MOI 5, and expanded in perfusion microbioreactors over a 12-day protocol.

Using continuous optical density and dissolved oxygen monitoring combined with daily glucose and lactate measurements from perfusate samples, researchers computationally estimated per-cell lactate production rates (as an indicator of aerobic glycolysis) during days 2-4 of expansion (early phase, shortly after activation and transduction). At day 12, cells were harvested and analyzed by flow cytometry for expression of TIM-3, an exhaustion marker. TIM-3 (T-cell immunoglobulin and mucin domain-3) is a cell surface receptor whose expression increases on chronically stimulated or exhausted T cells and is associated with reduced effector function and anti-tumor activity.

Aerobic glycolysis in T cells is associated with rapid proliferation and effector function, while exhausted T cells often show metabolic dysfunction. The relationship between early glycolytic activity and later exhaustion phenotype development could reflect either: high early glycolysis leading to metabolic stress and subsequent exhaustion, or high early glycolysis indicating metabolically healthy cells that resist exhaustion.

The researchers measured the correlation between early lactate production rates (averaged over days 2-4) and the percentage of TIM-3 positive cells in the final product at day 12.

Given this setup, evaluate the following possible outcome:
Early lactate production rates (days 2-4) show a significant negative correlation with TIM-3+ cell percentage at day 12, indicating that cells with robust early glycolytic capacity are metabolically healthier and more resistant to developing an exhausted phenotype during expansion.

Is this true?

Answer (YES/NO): YES